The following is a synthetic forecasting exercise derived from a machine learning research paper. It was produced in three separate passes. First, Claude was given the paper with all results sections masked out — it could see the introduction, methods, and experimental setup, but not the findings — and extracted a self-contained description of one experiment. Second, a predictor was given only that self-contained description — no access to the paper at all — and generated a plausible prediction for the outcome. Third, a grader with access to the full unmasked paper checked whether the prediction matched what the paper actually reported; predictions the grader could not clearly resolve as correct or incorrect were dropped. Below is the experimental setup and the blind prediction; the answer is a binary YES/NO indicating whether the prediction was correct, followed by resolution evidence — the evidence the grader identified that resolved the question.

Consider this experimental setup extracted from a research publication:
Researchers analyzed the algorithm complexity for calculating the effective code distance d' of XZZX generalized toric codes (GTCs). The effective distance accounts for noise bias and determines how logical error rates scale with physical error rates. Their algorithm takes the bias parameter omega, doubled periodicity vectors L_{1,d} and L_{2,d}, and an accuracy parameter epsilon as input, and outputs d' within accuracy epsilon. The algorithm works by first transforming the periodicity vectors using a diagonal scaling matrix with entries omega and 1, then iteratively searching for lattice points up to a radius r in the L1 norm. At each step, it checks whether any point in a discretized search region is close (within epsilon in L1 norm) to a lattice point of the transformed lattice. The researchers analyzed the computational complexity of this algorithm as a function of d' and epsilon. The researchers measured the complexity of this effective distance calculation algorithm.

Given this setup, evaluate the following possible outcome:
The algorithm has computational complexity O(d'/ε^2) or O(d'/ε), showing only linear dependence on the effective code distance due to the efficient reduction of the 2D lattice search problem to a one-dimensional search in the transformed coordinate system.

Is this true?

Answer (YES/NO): NO